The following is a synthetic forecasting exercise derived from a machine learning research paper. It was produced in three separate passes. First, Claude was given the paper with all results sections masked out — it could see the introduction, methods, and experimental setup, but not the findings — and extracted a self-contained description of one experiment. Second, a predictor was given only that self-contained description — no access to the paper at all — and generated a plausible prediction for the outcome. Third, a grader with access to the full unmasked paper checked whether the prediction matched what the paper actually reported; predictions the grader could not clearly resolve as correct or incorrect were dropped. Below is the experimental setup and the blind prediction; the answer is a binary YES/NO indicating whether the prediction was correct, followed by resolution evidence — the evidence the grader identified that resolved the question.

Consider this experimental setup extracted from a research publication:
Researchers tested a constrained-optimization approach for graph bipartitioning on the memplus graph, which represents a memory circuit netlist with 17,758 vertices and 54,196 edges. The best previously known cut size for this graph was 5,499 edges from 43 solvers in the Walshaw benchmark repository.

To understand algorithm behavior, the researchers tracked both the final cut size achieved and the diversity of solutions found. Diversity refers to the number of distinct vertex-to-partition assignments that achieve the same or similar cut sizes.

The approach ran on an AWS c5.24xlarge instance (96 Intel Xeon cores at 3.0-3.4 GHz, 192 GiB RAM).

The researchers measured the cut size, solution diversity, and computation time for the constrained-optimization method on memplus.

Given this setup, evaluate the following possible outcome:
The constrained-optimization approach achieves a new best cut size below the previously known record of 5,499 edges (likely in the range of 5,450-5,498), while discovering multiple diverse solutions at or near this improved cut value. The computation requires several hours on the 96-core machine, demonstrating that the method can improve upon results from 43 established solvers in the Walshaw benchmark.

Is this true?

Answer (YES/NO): NO